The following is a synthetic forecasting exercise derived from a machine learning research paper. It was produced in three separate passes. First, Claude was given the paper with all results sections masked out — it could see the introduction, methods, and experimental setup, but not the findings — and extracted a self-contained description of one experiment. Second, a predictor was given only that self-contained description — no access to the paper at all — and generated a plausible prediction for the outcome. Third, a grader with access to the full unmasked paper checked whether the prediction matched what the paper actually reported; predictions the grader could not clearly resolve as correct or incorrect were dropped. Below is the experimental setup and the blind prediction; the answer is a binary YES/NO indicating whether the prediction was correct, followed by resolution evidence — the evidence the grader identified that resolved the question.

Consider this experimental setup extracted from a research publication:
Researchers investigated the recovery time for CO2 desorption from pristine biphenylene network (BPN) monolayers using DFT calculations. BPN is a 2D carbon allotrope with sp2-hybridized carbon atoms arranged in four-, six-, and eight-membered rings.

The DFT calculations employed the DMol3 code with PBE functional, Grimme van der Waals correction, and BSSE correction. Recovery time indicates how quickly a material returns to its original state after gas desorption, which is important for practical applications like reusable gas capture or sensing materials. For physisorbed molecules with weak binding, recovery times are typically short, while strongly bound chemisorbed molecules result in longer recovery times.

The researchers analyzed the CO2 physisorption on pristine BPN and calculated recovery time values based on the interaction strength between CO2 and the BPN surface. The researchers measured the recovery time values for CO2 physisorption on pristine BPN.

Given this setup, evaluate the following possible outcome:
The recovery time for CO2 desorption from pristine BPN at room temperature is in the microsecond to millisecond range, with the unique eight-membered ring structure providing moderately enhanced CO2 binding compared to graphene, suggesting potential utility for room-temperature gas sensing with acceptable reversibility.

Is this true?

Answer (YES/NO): NO